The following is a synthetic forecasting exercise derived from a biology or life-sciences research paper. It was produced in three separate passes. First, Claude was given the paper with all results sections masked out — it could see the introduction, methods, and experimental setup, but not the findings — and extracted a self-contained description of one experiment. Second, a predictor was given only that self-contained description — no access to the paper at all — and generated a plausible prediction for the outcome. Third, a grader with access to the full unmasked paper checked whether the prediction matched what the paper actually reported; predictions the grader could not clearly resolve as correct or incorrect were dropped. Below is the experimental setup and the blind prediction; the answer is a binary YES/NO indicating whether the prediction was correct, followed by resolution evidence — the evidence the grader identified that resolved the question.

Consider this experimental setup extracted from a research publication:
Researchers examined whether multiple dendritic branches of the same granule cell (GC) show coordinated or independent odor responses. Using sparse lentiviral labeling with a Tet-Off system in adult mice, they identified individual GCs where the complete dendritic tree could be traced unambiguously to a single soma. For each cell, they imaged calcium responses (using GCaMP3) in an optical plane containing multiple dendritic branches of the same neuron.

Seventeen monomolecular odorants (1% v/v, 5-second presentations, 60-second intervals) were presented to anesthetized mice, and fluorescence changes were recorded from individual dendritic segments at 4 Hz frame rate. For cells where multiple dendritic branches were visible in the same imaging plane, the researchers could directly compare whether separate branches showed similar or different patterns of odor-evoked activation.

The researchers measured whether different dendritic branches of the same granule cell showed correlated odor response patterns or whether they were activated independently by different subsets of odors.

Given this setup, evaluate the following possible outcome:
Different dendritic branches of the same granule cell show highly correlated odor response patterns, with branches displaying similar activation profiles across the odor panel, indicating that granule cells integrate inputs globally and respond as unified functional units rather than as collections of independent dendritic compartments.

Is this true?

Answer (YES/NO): NO